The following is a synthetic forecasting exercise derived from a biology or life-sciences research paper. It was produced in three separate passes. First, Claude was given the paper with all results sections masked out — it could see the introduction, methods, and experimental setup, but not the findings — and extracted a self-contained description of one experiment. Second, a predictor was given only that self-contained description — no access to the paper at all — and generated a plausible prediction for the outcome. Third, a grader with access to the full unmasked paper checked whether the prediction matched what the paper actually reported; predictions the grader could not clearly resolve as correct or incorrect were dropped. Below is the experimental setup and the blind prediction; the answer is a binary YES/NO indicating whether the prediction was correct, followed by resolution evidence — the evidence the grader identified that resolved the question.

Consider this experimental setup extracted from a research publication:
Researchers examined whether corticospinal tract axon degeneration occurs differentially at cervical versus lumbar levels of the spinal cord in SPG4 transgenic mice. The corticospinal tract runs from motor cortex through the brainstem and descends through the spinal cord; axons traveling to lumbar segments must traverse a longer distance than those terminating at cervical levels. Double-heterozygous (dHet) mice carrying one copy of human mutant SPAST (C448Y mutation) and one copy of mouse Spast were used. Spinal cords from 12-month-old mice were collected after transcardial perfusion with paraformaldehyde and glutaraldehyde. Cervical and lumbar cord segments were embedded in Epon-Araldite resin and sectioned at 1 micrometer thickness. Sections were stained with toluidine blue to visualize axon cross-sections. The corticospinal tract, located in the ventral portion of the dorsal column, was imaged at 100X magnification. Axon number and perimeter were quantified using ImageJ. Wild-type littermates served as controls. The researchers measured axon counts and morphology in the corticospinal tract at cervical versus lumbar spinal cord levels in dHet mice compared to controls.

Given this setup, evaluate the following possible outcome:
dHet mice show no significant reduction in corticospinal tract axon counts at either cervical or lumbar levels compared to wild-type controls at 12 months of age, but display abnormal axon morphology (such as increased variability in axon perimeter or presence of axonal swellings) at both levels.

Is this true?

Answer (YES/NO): NO